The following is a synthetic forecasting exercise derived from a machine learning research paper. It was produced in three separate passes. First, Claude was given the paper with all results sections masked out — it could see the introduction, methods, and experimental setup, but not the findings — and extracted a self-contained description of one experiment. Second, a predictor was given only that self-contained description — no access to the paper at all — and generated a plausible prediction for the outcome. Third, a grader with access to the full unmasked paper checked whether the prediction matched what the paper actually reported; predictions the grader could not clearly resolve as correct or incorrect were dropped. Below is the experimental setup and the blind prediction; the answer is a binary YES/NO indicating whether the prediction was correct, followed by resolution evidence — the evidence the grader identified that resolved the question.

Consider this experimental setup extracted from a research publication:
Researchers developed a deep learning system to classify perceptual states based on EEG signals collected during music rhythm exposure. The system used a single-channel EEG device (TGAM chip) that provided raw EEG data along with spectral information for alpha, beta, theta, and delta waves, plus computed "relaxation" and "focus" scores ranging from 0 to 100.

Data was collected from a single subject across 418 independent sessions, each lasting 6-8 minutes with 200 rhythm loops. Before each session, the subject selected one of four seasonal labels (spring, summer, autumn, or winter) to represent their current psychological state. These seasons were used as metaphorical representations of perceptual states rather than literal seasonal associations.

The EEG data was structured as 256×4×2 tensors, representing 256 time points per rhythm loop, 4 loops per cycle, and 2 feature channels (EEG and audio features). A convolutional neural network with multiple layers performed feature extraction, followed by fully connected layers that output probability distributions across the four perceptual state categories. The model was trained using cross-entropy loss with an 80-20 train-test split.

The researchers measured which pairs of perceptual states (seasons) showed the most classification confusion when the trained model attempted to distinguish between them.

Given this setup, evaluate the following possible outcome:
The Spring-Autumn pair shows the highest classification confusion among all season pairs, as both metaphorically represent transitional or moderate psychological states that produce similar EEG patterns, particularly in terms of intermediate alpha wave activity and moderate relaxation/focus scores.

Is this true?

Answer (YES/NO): NO